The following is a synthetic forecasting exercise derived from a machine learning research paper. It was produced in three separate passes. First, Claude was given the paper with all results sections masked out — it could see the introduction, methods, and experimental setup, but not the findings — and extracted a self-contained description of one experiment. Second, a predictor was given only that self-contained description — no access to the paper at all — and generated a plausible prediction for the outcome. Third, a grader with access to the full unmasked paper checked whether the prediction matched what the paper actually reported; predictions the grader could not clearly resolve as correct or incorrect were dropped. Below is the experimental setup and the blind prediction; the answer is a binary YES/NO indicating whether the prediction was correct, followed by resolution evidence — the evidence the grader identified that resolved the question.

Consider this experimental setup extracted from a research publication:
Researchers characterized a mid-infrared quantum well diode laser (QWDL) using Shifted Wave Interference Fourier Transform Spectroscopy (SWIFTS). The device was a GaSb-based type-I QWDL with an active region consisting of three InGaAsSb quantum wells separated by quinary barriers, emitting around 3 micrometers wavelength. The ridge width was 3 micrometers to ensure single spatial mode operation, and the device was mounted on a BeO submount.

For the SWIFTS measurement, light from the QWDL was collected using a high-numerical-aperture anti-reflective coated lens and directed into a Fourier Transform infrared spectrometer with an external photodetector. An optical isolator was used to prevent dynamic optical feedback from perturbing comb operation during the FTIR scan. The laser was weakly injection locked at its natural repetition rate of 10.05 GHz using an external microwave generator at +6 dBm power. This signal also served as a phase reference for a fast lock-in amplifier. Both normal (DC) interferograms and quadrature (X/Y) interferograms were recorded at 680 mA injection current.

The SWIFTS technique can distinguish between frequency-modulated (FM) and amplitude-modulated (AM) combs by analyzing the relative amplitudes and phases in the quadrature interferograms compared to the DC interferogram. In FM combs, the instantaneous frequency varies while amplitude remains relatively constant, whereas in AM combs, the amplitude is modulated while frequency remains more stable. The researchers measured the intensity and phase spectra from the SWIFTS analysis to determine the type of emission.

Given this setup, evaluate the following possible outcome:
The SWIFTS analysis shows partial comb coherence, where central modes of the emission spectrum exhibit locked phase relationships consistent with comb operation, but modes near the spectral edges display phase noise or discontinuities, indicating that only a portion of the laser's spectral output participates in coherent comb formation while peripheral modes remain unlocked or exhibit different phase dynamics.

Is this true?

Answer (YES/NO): NO